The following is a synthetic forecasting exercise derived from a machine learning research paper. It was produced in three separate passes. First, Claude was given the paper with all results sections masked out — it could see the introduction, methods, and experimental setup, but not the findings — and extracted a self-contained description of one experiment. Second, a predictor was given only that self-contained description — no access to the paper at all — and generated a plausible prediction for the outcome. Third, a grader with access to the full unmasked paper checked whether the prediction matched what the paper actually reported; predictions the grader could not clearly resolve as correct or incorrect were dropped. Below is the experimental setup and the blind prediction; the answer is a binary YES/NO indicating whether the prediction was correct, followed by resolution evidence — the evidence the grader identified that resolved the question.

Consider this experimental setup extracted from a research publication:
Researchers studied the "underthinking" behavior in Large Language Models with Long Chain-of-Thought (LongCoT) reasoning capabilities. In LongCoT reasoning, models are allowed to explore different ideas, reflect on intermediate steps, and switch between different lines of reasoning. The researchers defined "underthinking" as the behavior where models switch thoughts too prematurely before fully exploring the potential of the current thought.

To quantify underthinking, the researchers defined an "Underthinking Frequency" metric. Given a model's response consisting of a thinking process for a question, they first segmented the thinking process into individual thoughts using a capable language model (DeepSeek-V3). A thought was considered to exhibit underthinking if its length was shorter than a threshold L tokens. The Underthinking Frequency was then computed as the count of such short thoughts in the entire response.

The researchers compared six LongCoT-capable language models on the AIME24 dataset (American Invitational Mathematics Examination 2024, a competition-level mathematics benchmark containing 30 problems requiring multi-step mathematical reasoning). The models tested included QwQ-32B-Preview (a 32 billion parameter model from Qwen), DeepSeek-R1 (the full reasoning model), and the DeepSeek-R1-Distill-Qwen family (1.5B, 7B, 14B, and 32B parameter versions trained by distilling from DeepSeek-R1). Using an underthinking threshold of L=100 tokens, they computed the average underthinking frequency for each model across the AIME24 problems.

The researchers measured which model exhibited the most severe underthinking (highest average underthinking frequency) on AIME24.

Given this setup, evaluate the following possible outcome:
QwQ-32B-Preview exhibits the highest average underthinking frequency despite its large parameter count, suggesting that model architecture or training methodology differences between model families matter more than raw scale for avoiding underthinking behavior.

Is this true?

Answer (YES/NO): YES